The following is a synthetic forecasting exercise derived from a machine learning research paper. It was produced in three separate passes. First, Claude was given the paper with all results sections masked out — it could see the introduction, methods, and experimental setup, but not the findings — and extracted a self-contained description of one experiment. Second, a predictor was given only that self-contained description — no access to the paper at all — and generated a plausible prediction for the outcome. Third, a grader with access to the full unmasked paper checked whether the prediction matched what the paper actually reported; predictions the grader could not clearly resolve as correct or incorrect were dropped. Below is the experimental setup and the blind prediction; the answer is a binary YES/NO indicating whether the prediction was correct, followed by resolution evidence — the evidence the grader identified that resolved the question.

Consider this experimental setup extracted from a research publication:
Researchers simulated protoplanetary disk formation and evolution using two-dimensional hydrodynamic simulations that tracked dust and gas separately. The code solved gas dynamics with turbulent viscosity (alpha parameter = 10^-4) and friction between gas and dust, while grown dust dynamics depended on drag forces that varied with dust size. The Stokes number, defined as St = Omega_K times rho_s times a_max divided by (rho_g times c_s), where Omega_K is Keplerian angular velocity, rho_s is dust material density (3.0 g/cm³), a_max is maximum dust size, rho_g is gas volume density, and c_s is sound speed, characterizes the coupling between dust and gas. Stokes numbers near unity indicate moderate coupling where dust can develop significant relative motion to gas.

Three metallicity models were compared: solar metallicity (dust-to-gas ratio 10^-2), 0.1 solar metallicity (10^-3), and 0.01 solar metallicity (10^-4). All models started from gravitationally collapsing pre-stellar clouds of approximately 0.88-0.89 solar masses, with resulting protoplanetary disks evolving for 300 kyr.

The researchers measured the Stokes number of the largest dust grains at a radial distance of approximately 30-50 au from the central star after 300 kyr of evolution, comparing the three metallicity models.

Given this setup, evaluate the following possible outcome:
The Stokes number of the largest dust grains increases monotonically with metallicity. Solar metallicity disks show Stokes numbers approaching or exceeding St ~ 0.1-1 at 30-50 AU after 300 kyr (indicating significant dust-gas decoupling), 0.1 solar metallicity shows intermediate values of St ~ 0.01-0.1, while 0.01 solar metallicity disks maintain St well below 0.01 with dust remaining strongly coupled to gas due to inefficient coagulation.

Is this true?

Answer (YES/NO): NO